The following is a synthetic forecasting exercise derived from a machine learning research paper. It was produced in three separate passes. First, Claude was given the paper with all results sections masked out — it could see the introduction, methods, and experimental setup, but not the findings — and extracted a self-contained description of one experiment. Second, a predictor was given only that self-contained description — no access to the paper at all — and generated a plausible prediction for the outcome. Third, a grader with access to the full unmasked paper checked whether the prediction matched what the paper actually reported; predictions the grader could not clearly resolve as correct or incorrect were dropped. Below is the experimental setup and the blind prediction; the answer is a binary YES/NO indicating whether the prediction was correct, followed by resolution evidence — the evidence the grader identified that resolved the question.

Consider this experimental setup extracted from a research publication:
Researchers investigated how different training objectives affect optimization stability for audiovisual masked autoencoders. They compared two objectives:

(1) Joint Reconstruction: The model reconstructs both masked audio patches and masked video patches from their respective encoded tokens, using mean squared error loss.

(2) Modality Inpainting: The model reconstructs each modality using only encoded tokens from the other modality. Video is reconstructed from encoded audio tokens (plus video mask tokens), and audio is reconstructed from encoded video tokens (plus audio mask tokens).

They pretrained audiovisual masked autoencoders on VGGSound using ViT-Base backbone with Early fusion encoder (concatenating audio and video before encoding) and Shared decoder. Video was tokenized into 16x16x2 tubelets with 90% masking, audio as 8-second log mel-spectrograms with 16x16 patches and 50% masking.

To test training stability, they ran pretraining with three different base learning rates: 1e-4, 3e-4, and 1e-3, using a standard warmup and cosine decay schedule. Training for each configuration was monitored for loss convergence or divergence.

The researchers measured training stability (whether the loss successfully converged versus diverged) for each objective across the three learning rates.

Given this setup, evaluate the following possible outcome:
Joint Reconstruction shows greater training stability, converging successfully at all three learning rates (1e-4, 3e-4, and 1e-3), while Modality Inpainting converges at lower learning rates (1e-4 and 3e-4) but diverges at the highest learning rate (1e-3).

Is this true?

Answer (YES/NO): NO